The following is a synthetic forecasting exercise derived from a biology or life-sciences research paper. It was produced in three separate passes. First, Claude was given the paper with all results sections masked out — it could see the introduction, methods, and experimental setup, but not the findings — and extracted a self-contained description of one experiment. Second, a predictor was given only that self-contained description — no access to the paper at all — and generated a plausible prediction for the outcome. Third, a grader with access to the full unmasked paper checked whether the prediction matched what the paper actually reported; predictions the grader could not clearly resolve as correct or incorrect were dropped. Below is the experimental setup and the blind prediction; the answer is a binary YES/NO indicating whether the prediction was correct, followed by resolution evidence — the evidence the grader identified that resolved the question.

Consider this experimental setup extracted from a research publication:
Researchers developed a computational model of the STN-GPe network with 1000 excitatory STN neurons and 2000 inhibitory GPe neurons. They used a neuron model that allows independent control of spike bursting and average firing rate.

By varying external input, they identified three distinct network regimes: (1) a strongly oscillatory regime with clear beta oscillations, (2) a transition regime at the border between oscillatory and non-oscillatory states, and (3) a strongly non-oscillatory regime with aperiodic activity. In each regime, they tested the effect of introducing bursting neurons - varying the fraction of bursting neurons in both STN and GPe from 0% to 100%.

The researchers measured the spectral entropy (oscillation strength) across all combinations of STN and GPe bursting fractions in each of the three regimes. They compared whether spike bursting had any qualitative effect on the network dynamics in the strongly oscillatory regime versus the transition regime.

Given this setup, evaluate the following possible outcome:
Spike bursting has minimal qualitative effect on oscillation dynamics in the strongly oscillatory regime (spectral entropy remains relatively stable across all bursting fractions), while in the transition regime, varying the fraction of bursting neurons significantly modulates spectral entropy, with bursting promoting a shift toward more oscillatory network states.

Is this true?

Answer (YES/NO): YES